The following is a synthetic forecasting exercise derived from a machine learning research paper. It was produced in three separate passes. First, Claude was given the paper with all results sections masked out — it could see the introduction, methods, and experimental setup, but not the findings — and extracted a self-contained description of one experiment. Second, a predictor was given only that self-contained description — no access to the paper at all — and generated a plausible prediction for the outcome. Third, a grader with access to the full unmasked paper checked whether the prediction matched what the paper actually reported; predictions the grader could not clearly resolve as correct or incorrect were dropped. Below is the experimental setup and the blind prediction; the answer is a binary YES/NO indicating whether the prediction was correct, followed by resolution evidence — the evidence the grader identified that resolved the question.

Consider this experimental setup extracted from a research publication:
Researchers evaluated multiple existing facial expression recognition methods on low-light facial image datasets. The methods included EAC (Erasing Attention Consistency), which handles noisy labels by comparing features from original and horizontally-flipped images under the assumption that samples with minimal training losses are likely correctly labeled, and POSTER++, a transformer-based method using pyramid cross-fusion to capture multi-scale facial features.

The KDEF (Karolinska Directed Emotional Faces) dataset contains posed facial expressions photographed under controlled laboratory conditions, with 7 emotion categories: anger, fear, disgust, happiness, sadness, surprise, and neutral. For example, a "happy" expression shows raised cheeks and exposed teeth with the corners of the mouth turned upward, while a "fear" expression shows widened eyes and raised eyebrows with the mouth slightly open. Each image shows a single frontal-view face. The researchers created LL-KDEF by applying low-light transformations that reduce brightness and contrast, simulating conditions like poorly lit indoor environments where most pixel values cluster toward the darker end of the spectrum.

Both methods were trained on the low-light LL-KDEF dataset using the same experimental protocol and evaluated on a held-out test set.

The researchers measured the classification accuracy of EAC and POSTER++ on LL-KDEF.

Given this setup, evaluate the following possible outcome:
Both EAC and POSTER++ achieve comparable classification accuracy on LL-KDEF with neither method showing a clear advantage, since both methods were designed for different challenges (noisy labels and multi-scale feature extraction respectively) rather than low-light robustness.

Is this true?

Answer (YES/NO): NO